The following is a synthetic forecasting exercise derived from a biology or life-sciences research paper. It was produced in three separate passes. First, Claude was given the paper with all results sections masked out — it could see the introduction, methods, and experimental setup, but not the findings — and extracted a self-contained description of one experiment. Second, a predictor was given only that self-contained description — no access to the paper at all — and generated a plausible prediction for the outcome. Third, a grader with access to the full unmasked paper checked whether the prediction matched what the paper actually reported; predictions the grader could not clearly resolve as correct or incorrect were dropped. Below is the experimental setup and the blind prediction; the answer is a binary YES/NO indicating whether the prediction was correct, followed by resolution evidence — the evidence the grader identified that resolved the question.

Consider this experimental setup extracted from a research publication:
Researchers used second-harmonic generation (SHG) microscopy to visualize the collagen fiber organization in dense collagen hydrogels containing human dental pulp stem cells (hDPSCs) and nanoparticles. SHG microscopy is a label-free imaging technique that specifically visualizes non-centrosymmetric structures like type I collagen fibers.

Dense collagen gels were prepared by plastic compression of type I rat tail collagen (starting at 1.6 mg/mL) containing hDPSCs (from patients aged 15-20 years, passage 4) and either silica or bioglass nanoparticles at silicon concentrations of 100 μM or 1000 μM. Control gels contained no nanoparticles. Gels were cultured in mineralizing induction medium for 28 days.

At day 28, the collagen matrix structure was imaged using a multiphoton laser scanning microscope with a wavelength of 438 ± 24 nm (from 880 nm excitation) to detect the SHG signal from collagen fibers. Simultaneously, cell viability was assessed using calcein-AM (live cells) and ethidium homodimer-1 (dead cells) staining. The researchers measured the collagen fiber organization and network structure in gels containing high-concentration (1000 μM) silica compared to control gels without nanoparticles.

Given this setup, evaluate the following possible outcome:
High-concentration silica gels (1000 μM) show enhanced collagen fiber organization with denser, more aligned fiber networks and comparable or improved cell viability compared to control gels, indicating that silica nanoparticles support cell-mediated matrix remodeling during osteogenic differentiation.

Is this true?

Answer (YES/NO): NO